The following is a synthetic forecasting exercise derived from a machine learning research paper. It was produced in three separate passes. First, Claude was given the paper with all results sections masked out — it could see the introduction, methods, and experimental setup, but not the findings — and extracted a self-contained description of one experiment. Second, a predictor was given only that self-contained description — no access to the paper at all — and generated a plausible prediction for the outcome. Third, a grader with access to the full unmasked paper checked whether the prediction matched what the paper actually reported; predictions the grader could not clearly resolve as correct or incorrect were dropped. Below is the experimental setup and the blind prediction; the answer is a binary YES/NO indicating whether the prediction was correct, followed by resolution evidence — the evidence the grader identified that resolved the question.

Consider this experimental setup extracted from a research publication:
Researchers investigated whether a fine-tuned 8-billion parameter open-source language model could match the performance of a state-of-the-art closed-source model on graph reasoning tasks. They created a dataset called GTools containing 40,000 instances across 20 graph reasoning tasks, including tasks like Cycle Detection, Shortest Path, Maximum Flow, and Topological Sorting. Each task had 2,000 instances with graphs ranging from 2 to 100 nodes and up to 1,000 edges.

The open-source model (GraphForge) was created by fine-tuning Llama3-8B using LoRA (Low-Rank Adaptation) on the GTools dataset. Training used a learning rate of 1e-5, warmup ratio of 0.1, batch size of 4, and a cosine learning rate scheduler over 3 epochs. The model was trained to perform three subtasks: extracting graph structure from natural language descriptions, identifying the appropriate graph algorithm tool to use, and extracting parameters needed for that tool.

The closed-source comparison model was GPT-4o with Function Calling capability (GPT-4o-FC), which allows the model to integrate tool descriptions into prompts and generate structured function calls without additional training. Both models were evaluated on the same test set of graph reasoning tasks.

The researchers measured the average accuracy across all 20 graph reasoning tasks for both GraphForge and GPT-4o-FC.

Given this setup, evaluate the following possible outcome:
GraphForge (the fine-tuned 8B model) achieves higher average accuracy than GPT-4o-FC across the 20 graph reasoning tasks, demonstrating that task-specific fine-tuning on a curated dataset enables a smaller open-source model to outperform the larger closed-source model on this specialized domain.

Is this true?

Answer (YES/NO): NO